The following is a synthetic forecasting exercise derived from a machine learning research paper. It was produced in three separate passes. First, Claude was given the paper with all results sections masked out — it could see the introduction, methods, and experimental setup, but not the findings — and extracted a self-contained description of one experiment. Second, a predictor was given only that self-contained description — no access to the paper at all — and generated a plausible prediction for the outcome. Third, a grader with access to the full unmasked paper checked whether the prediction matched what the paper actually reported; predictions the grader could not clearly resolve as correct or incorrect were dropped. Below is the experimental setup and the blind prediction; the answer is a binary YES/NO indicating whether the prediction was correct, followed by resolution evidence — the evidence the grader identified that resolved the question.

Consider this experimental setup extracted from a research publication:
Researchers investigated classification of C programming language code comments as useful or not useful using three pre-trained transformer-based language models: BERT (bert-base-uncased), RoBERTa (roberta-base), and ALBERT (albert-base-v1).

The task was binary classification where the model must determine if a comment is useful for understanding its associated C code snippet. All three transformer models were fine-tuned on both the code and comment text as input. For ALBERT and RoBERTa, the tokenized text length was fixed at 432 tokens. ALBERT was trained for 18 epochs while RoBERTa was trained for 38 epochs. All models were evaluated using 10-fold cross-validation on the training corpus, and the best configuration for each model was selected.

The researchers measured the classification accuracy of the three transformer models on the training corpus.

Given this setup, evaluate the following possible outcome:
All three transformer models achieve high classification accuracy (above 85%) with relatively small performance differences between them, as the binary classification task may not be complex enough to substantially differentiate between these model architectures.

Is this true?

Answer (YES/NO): NO